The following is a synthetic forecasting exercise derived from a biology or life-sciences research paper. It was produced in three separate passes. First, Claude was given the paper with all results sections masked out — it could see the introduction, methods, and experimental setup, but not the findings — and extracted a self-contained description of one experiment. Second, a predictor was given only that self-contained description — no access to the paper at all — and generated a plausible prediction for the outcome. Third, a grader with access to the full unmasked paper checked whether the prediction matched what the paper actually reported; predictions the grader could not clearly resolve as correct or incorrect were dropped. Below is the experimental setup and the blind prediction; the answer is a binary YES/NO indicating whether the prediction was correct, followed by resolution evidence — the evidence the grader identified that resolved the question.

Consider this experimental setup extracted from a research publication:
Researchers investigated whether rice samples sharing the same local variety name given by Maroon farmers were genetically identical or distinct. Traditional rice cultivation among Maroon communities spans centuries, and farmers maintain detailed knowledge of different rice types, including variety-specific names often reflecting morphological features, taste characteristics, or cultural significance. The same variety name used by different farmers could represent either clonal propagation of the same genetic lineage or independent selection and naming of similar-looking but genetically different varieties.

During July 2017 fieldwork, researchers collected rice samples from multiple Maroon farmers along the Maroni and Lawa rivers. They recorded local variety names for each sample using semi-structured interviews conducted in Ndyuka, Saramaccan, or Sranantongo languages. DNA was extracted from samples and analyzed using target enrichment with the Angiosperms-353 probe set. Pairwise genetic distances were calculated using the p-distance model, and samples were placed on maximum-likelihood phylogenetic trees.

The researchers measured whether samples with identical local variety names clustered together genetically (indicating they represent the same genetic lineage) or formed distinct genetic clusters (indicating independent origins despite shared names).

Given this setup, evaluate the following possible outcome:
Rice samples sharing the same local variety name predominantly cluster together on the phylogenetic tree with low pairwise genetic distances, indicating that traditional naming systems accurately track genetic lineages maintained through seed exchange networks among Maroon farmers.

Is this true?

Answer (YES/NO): NO